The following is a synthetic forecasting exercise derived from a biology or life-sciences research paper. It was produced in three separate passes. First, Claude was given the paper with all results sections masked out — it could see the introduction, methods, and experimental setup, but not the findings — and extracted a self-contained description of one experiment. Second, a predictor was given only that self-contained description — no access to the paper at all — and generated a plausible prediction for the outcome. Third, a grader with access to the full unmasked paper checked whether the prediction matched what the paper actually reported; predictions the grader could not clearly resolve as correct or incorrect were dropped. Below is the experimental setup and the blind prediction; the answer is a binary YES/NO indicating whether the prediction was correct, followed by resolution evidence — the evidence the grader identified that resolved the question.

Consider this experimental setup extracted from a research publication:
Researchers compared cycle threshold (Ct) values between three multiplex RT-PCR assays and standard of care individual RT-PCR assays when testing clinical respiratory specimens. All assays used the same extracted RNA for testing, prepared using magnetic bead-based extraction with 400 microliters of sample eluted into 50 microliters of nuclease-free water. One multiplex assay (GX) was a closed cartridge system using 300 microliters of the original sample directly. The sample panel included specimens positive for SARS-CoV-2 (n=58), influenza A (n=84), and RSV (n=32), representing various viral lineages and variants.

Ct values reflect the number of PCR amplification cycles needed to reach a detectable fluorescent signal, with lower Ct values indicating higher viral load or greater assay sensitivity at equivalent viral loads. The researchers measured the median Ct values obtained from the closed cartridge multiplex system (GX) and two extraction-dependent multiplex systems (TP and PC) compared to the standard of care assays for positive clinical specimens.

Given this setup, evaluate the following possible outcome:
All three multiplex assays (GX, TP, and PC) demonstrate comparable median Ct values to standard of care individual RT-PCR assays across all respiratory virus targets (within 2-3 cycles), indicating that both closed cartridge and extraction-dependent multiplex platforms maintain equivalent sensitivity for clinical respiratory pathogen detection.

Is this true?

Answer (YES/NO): NO